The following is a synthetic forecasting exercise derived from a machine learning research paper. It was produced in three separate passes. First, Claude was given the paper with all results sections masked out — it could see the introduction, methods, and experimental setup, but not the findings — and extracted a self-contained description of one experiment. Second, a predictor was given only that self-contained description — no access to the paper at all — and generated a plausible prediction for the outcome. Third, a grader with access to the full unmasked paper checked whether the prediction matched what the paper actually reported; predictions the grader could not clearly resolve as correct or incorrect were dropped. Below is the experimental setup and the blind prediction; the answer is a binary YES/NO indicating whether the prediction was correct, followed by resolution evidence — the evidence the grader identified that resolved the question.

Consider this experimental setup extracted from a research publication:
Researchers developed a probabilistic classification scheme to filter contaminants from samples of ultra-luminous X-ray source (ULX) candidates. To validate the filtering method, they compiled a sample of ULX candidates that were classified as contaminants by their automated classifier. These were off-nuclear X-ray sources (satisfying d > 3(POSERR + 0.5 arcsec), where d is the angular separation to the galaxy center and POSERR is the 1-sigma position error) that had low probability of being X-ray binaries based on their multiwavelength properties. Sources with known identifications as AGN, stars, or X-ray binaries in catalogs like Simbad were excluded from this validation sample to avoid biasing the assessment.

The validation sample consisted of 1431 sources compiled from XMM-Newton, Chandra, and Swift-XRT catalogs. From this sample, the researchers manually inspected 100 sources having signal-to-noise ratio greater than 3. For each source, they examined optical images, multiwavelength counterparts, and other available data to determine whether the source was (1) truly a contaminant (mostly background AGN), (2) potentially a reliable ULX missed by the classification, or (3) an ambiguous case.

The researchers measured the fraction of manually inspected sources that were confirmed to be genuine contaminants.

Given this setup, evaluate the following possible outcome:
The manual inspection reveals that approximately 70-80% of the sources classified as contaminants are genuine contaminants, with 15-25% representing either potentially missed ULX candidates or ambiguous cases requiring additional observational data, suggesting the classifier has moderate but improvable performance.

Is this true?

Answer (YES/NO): NO